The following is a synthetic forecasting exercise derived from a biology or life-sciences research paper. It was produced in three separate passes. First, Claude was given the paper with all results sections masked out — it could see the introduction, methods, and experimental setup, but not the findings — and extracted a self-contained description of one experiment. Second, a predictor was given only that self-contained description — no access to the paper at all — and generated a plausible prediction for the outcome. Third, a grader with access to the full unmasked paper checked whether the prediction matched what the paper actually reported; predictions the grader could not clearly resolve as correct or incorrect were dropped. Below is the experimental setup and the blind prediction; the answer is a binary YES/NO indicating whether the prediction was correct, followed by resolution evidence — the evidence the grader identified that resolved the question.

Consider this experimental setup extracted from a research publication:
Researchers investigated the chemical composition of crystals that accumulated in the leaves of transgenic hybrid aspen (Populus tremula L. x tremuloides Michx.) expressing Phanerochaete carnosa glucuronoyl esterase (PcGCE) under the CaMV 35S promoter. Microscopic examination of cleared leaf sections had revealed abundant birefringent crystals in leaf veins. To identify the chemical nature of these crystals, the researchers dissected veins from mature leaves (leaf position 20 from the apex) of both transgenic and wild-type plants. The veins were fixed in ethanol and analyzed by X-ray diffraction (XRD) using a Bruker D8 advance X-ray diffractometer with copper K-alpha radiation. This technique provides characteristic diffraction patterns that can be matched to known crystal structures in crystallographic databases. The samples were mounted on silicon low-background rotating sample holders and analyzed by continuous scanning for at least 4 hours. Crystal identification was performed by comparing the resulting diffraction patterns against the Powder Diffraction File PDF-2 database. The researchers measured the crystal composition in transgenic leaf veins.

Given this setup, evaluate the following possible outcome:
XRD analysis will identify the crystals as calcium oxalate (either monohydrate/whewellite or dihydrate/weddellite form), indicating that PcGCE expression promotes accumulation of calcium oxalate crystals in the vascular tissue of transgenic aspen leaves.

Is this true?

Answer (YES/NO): YES